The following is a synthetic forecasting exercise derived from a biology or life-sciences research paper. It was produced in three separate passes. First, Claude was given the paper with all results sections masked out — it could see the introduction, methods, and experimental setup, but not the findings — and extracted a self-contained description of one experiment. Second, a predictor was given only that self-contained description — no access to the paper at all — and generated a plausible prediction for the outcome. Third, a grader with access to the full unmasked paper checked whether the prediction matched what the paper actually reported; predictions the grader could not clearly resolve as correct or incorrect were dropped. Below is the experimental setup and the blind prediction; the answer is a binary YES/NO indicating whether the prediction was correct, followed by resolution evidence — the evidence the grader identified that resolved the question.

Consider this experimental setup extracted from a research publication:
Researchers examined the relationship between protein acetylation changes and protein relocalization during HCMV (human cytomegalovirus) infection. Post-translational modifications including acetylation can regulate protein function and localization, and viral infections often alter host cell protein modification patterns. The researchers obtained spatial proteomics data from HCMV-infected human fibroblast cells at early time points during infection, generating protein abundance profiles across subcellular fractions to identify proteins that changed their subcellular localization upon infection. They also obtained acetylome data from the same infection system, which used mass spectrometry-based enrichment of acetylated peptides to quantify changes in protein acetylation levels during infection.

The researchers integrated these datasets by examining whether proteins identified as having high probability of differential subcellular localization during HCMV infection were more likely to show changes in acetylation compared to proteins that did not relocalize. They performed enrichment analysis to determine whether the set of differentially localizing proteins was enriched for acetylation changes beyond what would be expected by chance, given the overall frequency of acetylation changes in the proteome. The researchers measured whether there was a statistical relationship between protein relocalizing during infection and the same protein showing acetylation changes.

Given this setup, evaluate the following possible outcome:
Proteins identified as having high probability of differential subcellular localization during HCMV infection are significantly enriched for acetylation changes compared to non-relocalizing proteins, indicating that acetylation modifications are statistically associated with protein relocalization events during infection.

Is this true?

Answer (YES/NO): NO